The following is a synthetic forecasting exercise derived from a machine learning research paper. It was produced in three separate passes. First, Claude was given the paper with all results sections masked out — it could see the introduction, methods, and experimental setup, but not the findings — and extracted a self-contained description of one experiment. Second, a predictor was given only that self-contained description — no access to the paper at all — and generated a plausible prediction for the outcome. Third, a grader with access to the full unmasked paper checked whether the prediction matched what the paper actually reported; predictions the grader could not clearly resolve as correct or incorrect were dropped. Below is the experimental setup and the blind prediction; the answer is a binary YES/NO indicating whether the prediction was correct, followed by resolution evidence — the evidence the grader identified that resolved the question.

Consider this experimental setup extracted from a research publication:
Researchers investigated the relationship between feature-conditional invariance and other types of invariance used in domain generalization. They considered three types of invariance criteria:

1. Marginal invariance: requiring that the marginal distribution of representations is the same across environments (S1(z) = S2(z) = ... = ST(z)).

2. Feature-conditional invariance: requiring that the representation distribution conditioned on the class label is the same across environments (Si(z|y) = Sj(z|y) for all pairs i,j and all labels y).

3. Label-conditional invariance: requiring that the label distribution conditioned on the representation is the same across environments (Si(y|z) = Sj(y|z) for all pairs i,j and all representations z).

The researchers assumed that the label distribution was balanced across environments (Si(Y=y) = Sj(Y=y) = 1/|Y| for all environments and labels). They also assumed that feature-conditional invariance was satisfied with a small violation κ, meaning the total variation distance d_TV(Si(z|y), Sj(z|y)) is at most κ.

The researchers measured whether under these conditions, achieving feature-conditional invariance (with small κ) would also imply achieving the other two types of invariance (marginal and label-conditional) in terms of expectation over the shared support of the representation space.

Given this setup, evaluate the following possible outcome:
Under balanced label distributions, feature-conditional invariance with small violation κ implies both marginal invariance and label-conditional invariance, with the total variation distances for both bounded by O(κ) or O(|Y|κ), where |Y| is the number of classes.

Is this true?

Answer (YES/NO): NO